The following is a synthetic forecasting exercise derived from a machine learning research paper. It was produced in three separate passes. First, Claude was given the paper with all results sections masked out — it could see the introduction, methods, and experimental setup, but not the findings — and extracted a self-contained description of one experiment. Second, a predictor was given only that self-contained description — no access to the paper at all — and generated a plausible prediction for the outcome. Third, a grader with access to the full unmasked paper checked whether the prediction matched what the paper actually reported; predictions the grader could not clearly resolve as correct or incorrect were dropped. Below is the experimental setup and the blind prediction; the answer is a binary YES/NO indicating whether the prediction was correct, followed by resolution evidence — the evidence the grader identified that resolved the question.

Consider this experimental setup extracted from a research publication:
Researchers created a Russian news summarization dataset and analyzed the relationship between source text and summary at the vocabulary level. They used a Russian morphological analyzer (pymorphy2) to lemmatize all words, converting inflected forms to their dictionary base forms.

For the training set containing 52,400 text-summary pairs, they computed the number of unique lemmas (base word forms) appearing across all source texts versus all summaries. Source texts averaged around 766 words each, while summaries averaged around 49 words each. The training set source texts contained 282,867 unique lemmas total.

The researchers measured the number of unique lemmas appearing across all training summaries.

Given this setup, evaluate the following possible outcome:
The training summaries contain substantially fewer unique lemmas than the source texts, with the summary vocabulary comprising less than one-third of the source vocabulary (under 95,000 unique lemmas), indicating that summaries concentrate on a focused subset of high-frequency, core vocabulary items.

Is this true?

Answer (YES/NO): YES